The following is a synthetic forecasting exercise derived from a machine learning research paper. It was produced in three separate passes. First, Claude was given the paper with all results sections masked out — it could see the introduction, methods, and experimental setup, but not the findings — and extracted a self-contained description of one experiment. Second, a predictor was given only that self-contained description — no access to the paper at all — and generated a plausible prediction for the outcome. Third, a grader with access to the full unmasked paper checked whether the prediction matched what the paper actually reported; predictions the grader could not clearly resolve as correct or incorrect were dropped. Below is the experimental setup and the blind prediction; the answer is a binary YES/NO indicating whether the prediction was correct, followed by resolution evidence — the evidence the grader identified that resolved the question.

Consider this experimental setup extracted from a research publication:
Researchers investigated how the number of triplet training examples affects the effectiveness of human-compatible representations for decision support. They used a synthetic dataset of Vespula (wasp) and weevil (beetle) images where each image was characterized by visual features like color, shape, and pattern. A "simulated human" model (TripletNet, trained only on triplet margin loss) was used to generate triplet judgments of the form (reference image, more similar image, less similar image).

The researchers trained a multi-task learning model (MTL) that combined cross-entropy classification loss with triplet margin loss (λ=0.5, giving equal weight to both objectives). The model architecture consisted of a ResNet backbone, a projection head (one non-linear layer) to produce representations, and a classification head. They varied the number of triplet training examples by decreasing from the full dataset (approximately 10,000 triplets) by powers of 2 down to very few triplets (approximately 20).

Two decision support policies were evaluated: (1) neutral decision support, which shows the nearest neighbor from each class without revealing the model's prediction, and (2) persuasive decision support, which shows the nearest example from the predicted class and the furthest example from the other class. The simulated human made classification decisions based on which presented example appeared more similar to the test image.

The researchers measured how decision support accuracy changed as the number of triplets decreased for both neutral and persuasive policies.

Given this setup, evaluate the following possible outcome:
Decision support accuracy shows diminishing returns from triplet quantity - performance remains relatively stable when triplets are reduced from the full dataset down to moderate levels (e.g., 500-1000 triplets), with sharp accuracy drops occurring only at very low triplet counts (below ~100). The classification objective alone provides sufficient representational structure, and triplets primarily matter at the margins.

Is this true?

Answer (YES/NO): NO